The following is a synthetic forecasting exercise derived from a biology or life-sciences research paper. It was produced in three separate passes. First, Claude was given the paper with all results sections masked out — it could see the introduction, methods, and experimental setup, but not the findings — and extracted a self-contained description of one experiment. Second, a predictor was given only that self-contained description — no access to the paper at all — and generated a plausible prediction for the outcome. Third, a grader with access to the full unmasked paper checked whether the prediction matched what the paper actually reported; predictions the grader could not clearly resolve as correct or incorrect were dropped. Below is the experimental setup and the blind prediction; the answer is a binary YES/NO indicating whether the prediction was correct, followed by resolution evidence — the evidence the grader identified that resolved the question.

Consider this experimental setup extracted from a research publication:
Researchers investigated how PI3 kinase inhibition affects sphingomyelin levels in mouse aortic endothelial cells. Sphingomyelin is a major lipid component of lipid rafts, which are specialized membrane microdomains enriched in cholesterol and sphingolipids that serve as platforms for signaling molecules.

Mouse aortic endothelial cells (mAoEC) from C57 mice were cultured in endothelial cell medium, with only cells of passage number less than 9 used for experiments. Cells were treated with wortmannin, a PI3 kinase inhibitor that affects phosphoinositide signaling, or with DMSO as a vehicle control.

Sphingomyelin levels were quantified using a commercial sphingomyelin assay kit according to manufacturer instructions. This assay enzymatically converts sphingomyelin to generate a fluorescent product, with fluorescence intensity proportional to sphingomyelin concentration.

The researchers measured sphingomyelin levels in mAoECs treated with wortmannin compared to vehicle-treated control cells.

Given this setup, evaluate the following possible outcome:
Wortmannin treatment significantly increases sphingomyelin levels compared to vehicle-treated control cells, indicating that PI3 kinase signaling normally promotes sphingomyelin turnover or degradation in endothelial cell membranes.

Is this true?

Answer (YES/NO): NO